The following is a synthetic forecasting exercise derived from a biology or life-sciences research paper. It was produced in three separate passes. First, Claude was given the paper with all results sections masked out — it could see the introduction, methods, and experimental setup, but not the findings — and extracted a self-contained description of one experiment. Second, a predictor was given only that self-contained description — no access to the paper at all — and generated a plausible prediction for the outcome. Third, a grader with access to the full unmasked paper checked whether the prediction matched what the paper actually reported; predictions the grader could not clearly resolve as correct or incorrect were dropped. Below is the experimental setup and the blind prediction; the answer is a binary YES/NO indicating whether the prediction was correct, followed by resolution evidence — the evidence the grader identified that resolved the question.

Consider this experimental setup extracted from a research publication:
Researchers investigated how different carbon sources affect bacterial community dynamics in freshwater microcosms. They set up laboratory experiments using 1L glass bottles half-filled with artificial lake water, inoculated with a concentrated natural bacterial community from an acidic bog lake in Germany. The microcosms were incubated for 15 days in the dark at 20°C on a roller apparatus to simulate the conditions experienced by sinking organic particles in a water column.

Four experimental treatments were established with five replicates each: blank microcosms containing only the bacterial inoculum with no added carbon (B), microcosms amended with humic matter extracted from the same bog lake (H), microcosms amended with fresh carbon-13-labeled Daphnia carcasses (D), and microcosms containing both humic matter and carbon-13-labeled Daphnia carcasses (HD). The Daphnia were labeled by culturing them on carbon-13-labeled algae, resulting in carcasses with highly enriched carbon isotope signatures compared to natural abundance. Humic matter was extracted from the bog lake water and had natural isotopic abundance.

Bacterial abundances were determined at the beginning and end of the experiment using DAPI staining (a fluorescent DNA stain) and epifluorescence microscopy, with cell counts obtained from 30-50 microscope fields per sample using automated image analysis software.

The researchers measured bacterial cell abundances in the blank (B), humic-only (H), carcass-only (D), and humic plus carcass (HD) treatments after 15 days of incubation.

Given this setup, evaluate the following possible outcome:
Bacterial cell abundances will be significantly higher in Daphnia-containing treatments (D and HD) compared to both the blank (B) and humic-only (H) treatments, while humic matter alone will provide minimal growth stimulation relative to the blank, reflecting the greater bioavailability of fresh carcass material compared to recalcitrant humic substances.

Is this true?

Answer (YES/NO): NO